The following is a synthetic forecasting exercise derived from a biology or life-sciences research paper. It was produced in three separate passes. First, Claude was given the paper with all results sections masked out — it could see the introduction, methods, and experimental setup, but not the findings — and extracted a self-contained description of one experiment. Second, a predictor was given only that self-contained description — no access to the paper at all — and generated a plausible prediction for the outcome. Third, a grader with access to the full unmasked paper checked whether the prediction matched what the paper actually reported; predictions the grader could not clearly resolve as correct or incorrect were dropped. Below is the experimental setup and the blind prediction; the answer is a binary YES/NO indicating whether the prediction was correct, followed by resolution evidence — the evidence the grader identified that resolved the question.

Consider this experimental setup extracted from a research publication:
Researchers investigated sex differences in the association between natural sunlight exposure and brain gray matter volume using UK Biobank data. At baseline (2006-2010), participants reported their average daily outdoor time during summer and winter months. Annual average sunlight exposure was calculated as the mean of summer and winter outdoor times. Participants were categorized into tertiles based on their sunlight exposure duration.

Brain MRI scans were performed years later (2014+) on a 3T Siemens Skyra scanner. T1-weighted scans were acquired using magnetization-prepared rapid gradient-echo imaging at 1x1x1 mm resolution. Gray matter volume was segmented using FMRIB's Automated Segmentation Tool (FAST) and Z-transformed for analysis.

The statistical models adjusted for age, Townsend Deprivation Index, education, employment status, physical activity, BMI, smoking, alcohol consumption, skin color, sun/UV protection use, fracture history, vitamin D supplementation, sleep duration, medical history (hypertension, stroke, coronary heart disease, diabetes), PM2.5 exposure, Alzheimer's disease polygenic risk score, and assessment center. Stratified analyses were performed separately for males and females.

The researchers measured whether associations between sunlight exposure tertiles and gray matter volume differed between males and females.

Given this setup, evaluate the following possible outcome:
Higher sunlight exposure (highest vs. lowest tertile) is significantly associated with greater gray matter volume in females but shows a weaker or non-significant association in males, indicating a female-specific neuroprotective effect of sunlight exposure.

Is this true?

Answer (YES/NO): NO